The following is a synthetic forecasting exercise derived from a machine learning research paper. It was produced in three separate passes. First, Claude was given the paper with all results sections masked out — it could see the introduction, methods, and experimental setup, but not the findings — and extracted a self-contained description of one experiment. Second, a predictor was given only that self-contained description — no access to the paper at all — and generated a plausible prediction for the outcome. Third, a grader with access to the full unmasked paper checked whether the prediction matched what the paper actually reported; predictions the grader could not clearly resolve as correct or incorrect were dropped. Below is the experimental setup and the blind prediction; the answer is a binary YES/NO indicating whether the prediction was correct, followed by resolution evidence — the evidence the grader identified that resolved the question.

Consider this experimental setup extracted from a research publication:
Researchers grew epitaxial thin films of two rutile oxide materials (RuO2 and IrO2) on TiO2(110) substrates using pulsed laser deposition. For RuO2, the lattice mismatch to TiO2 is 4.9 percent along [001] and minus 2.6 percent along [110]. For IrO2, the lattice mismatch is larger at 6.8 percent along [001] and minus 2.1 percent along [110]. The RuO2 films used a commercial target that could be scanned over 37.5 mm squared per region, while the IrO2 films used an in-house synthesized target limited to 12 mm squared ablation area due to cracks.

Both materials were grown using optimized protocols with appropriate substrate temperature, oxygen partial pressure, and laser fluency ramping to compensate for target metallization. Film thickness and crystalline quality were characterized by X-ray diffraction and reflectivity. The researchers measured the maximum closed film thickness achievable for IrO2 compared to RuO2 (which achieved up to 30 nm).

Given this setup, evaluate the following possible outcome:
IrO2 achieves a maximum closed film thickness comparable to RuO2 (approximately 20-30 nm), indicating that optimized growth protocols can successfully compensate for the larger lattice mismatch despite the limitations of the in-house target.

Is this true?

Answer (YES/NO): NO